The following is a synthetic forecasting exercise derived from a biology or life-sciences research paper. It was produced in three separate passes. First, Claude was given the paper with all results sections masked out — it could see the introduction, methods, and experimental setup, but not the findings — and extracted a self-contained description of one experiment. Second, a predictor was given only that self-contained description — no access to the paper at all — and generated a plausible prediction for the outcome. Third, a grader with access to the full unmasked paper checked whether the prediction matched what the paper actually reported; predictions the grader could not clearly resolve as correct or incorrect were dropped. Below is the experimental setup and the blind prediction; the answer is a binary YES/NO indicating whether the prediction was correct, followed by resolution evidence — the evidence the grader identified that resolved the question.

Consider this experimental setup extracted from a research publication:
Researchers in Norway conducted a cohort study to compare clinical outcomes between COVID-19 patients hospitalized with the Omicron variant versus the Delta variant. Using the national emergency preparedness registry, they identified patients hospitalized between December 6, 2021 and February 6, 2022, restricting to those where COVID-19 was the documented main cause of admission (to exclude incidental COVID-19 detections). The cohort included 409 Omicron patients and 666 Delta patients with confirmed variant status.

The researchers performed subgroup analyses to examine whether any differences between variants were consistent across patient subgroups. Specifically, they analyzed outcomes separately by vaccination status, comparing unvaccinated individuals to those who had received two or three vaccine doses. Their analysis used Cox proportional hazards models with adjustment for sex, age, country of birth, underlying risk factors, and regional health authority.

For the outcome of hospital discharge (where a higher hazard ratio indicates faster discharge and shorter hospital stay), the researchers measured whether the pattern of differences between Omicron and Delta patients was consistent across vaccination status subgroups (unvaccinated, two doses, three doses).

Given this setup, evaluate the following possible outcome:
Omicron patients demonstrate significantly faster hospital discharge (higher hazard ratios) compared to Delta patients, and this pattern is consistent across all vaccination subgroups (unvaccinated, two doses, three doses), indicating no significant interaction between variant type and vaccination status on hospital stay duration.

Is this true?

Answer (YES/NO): NO